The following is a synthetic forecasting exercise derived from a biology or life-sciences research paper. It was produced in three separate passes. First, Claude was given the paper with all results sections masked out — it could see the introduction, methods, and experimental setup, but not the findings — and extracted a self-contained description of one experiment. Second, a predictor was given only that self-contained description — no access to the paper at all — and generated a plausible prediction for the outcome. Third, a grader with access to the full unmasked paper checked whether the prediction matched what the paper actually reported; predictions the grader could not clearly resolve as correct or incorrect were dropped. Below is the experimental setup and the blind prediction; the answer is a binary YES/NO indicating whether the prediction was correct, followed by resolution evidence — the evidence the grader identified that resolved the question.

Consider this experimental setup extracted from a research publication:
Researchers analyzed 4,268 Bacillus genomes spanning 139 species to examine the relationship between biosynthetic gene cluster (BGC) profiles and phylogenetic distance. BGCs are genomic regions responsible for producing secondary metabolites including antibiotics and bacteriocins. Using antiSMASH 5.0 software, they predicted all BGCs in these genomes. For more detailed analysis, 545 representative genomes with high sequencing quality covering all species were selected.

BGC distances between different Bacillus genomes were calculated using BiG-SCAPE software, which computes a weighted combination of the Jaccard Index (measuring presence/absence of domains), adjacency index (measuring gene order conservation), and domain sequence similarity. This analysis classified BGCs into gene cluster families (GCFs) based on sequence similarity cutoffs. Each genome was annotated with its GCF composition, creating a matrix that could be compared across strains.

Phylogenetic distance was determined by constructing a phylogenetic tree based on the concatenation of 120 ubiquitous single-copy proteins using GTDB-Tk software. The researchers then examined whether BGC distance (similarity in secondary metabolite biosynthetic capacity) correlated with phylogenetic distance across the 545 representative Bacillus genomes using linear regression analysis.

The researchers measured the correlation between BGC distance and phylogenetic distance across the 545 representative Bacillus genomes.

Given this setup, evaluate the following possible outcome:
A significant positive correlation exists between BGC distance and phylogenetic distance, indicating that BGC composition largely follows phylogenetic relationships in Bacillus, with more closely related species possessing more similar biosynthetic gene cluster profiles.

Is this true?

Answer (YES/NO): YES